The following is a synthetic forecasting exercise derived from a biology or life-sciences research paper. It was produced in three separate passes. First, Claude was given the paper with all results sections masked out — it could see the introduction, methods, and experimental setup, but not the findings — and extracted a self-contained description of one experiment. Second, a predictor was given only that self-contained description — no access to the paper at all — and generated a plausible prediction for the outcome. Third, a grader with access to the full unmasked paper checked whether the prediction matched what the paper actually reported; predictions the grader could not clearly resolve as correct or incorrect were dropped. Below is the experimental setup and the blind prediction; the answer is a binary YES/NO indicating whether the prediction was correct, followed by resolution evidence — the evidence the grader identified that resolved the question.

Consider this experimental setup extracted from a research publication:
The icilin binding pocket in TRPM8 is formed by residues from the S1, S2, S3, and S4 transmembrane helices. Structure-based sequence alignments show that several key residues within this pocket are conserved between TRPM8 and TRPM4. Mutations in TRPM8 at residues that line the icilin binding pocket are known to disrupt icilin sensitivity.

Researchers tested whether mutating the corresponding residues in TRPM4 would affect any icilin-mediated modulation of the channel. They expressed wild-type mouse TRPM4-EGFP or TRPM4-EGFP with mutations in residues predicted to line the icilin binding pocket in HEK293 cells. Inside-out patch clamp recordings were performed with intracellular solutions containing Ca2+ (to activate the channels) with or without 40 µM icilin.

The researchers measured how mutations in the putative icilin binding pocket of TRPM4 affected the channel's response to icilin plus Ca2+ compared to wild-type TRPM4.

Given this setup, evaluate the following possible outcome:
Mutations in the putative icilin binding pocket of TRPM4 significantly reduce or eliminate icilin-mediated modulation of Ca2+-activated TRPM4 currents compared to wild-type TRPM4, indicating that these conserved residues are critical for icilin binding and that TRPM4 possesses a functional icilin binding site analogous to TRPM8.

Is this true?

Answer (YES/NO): NO